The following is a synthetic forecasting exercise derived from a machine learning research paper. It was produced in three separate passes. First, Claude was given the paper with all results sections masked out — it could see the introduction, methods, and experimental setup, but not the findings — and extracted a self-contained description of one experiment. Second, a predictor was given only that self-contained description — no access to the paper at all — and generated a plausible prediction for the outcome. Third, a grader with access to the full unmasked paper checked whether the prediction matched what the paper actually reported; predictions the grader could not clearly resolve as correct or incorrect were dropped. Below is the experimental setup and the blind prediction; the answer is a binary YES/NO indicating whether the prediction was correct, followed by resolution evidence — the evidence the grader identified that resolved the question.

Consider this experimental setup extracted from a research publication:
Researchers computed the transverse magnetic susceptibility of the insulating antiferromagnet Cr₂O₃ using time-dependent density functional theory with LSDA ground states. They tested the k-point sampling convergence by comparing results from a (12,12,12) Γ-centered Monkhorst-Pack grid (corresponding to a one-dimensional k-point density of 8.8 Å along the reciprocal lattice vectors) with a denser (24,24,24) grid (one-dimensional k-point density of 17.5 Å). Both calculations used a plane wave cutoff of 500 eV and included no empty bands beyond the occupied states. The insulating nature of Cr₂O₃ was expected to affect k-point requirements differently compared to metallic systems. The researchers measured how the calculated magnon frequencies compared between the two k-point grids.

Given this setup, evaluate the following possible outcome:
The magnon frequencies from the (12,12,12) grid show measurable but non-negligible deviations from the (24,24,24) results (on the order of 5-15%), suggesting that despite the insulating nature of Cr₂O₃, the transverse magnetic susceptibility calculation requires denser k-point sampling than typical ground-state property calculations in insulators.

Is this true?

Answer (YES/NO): NO